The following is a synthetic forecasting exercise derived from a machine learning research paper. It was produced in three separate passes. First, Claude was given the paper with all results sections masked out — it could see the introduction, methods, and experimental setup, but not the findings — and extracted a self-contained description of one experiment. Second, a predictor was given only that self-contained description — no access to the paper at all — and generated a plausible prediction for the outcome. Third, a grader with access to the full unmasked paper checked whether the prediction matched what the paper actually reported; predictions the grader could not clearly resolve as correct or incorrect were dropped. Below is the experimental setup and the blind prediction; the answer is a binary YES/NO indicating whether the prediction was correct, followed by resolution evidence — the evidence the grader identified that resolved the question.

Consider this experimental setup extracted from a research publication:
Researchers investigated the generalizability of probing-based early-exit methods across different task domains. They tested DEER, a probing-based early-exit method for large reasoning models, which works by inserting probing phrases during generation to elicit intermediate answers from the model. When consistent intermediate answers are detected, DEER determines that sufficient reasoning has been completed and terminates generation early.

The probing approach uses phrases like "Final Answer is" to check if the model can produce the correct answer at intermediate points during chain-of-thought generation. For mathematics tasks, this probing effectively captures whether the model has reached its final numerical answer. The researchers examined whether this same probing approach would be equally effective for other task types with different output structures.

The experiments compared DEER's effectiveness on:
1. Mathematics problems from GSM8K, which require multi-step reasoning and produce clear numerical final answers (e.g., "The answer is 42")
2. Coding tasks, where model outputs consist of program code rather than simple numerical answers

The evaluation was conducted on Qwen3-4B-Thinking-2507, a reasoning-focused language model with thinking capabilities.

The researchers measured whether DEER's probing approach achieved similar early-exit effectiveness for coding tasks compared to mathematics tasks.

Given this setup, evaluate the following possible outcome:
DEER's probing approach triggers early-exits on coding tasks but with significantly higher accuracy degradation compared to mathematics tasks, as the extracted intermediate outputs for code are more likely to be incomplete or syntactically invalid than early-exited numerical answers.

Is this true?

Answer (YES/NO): NO